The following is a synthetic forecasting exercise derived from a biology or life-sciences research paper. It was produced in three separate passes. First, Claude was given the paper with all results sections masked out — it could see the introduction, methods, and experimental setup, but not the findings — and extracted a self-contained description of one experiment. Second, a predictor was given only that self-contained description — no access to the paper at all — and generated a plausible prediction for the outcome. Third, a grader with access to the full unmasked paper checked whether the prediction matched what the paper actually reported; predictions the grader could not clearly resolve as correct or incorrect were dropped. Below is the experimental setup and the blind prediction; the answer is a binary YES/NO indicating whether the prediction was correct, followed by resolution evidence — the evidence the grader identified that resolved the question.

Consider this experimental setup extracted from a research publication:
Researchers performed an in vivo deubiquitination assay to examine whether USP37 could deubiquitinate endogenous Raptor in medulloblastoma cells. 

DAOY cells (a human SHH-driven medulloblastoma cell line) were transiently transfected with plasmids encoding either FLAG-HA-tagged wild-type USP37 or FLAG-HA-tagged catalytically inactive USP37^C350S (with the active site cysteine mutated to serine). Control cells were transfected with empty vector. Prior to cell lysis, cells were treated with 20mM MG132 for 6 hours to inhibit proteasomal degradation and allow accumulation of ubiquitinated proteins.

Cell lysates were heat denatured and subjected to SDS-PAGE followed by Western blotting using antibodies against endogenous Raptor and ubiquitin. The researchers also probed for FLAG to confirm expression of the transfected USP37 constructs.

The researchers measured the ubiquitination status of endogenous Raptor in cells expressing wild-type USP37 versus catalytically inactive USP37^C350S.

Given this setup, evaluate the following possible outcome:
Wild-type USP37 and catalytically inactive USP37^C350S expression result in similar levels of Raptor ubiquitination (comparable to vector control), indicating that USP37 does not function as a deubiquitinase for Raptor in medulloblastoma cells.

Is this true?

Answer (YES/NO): NO